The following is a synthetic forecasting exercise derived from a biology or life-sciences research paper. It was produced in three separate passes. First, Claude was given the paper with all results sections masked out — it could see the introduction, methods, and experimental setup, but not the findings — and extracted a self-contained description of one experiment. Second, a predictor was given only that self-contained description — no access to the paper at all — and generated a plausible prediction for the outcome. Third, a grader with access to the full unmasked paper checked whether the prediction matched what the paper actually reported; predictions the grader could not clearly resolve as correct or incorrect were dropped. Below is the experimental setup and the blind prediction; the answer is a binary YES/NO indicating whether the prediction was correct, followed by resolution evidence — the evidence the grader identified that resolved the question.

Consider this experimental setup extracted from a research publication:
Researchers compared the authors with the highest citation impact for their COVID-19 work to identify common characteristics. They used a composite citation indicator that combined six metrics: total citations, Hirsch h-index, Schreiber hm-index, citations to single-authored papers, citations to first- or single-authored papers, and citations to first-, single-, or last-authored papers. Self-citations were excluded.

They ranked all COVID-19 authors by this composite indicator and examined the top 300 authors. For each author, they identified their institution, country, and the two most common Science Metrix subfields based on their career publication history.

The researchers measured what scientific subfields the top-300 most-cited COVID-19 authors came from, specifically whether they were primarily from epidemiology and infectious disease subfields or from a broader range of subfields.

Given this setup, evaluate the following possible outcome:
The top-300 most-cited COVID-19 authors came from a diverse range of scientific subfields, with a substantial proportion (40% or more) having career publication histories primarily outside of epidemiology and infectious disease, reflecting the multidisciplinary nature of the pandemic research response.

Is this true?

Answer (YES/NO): NO